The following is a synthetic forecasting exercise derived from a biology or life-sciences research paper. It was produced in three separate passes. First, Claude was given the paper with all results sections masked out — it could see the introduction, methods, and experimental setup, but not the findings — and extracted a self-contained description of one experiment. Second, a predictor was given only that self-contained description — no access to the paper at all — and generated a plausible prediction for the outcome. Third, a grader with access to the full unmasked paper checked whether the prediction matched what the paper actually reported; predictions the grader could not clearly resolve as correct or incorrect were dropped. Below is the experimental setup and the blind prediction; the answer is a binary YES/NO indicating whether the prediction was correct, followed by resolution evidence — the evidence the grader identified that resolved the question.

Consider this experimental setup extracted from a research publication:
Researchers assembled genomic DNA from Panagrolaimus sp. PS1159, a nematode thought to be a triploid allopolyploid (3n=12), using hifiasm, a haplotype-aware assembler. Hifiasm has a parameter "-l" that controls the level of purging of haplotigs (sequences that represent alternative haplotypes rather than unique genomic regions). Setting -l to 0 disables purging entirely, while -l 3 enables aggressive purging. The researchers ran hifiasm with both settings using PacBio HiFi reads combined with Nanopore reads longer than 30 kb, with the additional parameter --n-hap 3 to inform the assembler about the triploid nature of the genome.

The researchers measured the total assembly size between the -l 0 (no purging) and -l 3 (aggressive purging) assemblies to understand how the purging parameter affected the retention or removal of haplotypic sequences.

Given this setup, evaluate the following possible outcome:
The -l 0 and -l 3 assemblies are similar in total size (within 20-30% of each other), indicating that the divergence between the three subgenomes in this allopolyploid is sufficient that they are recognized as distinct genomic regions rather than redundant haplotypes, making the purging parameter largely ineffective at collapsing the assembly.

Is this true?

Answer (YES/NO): NO